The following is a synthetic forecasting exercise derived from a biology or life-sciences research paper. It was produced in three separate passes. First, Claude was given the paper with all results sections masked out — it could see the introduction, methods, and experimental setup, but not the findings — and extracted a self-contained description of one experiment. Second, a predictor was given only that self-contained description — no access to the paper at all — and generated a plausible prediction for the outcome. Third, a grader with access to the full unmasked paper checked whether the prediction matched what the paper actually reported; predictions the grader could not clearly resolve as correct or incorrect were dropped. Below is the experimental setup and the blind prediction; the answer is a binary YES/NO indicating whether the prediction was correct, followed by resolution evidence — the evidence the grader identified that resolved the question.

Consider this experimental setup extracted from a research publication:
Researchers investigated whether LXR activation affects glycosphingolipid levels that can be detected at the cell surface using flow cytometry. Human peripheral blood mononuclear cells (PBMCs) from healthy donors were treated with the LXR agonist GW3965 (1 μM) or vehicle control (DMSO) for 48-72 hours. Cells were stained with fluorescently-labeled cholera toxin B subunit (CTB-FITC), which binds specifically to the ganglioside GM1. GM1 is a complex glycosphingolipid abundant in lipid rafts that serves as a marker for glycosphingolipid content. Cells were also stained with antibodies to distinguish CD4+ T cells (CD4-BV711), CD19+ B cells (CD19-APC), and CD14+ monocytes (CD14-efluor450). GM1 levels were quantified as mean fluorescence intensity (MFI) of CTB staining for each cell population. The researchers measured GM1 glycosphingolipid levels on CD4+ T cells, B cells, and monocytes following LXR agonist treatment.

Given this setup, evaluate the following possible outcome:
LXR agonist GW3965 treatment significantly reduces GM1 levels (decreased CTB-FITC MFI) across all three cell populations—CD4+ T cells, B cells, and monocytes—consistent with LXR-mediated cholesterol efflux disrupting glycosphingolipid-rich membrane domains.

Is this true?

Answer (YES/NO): NO